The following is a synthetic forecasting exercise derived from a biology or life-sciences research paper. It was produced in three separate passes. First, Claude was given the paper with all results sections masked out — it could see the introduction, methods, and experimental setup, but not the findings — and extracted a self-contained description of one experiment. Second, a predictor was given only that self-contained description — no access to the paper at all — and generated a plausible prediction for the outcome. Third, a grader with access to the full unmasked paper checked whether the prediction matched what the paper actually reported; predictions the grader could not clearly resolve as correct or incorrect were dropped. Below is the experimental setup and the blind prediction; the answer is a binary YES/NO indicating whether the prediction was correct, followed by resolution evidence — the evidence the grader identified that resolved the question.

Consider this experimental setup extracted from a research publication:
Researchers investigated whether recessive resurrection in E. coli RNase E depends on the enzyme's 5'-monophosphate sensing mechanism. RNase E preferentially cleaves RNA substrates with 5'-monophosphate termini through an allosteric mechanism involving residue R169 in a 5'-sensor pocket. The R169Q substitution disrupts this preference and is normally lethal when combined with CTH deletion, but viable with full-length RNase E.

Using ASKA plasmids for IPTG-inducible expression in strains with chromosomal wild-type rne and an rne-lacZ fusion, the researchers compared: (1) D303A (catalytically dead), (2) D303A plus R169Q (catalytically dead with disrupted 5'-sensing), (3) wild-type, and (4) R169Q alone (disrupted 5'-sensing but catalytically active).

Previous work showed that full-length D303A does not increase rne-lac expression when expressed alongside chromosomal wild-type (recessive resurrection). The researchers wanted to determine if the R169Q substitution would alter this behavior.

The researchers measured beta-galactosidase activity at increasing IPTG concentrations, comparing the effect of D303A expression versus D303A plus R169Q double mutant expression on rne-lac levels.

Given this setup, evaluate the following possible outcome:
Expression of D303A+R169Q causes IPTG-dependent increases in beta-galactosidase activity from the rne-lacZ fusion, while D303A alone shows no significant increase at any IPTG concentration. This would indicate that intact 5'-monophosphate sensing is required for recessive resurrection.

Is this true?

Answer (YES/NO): NO